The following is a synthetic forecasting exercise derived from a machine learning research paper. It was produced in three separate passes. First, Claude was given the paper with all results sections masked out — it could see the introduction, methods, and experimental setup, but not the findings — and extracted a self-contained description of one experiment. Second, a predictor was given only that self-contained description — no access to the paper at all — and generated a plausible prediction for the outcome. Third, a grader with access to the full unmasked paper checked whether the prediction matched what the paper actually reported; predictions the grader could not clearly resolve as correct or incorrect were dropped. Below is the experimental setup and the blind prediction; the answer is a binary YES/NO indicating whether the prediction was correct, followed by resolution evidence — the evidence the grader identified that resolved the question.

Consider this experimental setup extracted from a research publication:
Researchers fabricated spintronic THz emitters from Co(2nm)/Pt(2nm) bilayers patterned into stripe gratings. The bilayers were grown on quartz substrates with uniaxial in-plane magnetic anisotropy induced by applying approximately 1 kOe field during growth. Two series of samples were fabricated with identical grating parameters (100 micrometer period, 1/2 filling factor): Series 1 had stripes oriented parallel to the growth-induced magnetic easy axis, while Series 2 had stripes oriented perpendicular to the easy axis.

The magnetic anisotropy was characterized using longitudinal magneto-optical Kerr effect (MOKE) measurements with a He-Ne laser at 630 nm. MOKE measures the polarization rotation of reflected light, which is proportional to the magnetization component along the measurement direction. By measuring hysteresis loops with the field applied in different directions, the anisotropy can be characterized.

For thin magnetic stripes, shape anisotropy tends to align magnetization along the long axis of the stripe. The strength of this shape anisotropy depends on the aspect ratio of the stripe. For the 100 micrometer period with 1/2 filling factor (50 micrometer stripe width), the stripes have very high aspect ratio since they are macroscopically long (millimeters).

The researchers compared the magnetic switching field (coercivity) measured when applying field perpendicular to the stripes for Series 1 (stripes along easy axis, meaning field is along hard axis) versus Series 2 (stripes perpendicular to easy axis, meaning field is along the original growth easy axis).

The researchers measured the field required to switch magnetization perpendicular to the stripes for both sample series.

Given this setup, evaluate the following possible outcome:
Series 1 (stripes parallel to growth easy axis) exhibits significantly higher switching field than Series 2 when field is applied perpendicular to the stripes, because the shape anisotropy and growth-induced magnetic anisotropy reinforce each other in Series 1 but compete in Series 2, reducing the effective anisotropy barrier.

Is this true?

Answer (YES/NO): YES